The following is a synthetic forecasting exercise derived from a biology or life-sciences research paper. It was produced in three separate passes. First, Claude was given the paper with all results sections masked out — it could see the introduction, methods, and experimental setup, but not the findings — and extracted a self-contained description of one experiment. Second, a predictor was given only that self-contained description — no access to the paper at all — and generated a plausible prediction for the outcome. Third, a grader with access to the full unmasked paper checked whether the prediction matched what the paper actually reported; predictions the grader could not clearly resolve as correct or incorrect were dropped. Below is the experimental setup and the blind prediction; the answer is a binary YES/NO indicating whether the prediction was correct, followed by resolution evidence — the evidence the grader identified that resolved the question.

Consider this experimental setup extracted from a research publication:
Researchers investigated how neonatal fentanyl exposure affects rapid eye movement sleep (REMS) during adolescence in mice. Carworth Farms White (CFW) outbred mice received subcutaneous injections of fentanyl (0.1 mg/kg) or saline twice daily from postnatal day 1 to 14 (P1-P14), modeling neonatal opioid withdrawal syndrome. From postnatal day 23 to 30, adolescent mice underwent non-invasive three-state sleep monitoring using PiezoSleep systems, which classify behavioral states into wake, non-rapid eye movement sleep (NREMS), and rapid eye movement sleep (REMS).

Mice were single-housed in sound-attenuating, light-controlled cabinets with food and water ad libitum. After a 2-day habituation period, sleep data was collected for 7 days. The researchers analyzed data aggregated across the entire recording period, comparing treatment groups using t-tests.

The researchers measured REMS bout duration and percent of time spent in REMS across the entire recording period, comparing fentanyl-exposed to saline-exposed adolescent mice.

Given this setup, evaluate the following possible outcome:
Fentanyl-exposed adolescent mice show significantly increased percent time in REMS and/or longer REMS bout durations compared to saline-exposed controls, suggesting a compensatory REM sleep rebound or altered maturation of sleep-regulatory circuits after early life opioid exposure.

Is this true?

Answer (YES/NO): YES